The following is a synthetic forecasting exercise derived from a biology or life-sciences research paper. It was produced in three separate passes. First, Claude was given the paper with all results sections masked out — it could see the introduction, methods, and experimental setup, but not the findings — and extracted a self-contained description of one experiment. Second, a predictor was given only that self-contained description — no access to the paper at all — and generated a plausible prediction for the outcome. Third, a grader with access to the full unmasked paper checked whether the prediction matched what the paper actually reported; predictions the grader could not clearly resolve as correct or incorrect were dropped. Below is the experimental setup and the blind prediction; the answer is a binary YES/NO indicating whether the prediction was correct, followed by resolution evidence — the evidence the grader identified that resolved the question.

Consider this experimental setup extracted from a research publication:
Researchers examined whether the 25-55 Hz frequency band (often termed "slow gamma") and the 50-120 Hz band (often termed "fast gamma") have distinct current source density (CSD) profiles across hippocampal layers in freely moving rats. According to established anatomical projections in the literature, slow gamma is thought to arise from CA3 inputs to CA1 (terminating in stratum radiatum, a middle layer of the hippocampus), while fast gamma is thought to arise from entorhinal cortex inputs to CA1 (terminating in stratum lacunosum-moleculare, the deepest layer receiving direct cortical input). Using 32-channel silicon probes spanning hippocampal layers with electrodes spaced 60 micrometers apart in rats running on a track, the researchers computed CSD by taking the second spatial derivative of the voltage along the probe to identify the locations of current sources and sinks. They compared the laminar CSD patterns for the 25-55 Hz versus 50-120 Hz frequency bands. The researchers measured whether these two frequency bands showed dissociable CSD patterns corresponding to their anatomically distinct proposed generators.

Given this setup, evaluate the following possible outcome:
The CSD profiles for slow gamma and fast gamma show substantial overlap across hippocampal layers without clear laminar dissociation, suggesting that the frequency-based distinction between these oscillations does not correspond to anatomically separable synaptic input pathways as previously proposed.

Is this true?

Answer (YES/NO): YES